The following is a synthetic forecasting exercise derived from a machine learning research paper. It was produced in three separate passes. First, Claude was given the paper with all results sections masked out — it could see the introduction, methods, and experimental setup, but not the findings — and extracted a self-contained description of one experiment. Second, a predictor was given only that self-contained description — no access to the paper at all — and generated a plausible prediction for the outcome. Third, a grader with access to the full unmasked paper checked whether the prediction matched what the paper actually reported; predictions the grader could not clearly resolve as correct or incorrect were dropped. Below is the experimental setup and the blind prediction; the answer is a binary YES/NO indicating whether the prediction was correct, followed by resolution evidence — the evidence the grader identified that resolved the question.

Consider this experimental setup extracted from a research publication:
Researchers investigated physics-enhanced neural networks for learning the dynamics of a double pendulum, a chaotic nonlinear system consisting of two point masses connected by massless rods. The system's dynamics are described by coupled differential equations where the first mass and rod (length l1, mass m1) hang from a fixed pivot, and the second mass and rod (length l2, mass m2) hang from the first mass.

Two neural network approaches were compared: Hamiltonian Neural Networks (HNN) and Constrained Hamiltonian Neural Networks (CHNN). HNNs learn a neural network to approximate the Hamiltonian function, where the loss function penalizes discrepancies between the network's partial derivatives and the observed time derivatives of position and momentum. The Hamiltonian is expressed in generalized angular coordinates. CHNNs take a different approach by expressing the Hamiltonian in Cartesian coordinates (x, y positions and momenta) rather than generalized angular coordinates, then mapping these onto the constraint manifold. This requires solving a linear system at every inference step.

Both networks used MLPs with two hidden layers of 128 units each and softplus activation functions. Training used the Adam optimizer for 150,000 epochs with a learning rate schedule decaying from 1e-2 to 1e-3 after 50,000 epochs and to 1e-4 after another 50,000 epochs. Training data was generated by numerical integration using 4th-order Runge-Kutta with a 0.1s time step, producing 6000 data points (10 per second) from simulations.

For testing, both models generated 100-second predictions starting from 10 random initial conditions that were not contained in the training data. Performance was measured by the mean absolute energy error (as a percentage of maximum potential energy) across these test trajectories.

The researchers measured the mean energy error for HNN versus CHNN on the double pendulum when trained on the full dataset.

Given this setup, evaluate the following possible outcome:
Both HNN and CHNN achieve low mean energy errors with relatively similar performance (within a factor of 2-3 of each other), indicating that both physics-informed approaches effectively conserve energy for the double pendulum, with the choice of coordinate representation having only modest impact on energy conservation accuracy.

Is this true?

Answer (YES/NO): NO